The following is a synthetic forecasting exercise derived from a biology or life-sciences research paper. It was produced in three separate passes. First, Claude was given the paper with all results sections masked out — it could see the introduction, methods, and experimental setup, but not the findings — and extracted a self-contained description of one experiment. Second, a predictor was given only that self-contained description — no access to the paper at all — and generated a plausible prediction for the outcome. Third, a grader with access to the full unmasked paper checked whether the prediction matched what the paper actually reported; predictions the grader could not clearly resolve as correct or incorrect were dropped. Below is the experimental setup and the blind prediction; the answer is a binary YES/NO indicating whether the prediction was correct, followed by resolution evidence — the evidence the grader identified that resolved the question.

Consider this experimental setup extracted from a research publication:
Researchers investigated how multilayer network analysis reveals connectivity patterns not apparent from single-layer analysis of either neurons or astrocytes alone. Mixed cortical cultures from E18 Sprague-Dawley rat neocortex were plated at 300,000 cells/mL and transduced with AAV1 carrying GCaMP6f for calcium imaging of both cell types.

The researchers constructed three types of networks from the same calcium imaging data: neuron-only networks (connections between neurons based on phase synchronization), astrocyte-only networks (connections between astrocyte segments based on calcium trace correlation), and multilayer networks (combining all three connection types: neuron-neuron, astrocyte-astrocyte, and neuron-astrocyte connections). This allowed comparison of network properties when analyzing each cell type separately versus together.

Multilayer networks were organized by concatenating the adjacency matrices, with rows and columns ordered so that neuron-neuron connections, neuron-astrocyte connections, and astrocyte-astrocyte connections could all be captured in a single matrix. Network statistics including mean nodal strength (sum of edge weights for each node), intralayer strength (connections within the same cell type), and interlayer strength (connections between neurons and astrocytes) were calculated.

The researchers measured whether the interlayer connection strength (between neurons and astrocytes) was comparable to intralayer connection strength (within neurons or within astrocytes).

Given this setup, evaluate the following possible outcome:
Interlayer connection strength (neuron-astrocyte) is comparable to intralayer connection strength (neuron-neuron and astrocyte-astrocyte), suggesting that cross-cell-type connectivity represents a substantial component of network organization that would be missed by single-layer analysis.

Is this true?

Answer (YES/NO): NO